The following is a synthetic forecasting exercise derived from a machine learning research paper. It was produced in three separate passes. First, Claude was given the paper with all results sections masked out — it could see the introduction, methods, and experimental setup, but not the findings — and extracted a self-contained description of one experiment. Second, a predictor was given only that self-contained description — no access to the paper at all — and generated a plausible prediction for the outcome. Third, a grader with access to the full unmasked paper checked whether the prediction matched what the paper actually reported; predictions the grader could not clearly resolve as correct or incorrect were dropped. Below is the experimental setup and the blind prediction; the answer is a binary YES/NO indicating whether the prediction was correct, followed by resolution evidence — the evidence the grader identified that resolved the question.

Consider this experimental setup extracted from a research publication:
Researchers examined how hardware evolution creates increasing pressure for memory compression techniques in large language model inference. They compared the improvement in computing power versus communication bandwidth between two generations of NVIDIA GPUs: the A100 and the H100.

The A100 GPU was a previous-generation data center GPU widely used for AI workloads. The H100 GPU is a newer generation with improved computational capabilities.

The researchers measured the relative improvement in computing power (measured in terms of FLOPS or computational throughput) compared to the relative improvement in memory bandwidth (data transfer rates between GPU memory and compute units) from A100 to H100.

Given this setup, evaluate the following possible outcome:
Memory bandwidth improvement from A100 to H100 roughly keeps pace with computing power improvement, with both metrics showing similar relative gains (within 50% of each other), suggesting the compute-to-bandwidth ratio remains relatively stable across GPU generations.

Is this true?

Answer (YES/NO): NO